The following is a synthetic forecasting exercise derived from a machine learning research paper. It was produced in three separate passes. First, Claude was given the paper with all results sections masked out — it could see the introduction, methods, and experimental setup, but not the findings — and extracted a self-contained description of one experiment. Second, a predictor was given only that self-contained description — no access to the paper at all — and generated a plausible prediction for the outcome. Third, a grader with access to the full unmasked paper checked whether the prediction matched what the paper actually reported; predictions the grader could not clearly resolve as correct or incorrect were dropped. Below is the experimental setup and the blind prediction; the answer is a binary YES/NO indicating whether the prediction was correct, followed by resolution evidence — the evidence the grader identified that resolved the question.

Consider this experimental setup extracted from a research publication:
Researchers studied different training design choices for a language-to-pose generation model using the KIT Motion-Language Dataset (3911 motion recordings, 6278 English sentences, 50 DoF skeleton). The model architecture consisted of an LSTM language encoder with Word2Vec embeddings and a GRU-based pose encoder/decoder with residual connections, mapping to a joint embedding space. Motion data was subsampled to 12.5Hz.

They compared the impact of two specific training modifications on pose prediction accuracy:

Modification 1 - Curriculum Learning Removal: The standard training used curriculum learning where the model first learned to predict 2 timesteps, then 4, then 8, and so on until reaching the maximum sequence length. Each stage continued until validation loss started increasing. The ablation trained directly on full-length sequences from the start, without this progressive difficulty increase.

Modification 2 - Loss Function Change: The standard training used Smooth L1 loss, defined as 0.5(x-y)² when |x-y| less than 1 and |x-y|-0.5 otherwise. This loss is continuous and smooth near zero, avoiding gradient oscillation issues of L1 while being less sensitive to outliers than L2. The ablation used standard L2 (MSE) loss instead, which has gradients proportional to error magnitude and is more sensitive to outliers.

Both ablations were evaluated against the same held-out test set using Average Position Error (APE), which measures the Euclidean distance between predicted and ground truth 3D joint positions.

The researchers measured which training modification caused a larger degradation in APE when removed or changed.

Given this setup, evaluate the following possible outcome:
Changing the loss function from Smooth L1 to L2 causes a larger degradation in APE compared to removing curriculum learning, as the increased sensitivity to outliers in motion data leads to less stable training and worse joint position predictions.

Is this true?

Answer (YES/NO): NO